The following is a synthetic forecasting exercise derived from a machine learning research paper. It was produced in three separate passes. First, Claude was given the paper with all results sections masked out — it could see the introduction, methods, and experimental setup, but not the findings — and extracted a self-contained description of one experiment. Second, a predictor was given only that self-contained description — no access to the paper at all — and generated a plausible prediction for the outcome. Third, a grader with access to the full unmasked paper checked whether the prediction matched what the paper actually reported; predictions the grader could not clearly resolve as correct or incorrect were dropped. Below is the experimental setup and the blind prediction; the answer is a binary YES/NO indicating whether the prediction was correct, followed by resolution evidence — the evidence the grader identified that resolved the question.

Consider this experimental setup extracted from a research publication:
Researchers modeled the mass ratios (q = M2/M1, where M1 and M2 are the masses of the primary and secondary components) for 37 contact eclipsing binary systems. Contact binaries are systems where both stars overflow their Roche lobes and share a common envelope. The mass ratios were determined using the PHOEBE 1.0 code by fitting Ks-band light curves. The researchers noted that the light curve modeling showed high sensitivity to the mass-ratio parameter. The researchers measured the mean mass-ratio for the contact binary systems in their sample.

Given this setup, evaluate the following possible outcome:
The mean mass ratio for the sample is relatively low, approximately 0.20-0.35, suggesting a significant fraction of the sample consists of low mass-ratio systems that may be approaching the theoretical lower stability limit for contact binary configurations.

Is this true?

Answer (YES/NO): NO